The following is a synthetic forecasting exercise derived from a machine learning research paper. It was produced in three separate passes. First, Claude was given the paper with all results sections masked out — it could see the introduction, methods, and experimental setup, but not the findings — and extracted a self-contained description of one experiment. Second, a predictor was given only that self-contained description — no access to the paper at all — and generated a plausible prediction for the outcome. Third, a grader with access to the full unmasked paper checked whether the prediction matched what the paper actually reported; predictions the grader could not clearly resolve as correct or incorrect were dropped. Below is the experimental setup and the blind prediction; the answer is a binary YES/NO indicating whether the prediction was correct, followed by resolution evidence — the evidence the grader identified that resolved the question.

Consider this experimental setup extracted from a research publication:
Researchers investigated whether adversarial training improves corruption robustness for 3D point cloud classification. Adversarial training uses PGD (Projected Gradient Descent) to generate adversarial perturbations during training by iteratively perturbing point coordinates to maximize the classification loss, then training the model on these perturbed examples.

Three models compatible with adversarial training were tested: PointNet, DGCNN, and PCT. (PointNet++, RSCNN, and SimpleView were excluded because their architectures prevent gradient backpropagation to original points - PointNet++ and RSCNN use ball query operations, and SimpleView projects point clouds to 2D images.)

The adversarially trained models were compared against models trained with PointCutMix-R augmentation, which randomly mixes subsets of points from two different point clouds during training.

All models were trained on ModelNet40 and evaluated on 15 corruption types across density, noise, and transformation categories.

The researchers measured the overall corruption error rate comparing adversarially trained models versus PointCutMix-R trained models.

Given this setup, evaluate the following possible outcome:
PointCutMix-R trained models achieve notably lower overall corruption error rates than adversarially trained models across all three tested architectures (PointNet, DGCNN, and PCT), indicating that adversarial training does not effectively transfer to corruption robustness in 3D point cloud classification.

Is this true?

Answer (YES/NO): YES